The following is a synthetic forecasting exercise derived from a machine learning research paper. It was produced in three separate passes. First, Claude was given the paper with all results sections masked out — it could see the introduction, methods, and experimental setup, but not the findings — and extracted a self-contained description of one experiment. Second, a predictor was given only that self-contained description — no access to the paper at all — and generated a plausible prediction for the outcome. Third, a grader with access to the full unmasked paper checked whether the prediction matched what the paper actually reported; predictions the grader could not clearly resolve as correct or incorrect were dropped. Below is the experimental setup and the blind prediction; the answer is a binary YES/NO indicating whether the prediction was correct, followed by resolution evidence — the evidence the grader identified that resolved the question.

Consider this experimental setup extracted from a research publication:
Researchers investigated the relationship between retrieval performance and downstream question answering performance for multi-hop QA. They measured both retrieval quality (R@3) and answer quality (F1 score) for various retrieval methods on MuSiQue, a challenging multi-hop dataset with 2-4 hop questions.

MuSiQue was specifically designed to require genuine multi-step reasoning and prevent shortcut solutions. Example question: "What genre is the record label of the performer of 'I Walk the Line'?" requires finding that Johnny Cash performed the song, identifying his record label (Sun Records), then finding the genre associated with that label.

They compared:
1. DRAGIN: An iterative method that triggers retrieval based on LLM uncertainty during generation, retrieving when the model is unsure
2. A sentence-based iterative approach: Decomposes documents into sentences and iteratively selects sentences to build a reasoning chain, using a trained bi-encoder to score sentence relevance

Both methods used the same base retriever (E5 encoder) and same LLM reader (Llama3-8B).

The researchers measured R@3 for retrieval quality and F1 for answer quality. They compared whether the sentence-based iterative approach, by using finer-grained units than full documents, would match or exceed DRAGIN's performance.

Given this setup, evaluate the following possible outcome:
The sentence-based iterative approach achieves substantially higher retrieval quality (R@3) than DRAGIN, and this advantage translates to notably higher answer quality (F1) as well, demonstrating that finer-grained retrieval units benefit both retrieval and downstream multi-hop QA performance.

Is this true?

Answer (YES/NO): NO